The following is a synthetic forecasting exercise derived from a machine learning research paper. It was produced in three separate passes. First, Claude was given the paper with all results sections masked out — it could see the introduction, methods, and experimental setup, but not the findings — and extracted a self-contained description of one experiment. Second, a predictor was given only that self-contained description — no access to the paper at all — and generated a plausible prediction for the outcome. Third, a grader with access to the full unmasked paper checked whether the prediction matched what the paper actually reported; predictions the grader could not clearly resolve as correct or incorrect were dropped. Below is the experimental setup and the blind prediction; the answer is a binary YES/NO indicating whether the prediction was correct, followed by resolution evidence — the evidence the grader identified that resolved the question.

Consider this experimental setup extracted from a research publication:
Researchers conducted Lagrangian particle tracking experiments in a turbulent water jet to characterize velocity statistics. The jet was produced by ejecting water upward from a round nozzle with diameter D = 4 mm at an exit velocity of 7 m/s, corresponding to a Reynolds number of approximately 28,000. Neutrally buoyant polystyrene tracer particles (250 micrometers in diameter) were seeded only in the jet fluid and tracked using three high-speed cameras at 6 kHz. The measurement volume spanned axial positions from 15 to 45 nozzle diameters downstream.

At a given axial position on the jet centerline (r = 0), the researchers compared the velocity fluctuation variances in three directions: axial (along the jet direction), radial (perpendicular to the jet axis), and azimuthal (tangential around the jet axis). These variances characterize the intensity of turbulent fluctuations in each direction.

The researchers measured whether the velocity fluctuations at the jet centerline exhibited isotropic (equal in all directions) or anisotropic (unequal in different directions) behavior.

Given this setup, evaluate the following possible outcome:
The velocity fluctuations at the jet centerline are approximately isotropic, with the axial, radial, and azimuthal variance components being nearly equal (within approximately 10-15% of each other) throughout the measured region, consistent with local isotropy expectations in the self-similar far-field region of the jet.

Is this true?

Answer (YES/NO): NO